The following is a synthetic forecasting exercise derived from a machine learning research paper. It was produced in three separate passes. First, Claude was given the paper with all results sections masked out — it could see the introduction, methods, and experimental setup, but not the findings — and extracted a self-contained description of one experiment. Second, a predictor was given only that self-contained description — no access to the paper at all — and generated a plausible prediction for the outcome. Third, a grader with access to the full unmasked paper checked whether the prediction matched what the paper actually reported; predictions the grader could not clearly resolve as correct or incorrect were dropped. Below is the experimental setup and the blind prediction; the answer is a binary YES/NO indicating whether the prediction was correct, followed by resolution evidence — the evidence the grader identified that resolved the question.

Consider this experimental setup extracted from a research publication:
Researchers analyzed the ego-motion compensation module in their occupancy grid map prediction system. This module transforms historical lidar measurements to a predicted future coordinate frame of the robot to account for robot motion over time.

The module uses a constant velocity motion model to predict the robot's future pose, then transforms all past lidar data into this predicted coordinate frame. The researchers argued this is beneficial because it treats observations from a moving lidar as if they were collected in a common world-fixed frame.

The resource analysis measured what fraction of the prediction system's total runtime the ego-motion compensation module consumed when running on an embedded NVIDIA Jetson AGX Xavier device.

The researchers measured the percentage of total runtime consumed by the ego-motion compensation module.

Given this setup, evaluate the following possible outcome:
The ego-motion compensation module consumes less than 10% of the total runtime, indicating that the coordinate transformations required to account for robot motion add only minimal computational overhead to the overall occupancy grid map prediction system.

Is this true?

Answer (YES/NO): YES